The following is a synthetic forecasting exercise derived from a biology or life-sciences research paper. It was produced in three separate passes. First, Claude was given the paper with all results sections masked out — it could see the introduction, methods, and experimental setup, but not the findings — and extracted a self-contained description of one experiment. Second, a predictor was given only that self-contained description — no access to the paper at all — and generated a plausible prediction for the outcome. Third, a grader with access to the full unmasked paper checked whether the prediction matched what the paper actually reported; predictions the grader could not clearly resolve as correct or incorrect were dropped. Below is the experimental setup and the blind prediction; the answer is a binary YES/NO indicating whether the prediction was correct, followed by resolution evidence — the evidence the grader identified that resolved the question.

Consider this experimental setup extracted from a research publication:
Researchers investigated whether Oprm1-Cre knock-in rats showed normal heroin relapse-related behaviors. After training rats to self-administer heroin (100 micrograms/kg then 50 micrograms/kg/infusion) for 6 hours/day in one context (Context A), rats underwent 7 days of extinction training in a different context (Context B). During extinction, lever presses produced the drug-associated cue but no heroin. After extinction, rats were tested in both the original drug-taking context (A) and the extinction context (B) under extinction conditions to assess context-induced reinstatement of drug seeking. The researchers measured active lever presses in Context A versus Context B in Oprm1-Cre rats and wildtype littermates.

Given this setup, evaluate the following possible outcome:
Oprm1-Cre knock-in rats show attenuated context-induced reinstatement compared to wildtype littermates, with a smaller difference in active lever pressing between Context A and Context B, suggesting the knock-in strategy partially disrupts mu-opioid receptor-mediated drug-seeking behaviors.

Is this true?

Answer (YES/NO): NO